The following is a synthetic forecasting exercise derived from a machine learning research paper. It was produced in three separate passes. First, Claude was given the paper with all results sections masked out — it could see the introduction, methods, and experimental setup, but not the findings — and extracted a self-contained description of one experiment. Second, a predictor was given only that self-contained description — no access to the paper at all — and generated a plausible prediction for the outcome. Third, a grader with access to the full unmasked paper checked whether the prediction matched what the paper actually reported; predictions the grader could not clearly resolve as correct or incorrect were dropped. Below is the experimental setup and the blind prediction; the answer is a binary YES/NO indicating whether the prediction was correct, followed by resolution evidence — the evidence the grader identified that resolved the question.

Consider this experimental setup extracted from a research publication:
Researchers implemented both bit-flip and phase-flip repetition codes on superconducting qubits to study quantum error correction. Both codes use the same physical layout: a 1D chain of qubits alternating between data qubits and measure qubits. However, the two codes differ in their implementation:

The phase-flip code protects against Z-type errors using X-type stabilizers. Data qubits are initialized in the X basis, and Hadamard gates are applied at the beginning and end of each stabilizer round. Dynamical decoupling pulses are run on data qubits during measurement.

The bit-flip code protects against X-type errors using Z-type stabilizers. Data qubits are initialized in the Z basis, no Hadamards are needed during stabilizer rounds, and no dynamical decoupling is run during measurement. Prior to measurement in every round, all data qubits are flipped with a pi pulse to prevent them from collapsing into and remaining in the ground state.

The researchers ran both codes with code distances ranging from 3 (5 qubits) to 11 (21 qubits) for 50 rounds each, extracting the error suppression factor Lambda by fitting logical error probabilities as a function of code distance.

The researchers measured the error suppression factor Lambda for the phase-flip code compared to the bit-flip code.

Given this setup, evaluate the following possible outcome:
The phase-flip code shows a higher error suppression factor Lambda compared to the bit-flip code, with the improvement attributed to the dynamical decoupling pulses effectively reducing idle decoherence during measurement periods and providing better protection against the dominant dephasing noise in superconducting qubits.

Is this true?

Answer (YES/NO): YES